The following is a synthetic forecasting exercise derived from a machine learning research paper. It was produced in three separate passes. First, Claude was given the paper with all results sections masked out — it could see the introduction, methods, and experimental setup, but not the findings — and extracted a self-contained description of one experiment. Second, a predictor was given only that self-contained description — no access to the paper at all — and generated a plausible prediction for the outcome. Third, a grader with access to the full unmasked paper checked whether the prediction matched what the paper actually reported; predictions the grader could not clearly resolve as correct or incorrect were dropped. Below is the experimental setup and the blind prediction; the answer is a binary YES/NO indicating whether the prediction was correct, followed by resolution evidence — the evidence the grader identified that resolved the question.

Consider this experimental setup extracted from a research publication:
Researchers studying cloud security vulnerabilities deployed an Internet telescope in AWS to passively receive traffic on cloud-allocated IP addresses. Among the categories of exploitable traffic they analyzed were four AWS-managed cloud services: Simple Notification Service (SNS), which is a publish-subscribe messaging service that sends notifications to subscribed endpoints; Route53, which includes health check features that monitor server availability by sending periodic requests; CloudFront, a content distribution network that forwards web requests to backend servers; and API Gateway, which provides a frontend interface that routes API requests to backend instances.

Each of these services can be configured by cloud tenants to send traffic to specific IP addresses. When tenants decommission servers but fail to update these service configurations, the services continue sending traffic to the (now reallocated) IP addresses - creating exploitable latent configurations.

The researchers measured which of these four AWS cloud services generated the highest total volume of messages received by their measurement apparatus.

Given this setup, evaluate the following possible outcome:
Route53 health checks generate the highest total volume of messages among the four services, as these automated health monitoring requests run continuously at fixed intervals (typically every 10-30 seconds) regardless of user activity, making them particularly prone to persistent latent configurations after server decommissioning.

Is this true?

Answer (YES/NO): YES